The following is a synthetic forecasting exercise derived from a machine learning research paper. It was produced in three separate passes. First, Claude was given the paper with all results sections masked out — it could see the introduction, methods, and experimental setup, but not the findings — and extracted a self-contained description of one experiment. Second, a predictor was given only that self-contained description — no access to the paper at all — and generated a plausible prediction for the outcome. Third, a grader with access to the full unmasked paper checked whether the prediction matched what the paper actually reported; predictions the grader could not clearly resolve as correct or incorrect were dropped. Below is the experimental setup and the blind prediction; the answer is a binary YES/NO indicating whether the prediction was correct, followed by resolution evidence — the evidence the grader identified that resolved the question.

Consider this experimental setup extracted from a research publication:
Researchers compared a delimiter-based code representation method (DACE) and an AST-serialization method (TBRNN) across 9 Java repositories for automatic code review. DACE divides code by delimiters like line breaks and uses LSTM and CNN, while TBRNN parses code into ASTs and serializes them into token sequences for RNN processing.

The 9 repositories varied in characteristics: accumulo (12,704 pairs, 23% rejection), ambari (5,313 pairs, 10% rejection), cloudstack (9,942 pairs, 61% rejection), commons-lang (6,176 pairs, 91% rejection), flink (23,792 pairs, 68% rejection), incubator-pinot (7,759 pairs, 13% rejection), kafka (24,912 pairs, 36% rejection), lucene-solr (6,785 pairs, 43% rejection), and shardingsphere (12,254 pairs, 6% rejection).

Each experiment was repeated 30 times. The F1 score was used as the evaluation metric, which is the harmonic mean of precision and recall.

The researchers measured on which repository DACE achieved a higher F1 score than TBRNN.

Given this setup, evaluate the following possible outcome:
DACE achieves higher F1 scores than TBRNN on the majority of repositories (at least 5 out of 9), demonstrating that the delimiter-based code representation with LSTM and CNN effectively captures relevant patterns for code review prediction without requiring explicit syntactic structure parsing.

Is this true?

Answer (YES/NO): NO